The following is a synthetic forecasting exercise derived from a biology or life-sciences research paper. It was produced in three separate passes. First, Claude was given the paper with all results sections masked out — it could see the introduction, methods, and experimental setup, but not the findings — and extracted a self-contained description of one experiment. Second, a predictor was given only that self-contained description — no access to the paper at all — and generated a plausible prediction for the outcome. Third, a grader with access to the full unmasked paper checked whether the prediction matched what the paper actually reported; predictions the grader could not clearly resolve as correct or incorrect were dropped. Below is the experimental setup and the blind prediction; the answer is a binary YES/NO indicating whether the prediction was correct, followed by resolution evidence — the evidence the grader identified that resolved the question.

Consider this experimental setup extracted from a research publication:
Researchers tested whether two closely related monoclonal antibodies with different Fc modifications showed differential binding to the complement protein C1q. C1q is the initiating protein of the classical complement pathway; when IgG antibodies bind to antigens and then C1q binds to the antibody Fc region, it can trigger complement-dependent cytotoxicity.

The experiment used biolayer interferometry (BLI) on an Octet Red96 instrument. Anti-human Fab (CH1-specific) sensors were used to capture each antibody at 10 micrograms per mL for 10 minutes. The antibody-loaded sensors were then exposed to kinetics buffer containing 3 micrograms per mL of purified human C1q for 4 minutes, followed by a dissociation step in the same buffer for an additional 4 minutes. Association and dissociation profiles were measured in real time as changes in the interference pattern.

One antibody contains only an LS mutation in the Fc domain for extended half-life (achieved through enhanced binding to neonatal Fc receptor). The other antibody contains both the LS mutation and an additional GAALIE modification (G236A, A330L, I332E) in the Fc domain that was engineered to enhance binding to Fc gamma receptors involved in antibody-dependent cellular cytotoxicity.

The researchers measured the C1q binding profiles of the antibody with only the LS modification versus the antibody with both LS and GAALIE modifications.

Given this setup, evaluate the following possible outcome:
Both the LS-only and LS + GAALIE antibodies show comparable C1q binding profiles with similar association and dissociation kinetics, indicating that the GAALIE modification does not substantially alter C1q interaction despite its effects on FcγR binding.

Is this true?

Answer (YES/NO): NO